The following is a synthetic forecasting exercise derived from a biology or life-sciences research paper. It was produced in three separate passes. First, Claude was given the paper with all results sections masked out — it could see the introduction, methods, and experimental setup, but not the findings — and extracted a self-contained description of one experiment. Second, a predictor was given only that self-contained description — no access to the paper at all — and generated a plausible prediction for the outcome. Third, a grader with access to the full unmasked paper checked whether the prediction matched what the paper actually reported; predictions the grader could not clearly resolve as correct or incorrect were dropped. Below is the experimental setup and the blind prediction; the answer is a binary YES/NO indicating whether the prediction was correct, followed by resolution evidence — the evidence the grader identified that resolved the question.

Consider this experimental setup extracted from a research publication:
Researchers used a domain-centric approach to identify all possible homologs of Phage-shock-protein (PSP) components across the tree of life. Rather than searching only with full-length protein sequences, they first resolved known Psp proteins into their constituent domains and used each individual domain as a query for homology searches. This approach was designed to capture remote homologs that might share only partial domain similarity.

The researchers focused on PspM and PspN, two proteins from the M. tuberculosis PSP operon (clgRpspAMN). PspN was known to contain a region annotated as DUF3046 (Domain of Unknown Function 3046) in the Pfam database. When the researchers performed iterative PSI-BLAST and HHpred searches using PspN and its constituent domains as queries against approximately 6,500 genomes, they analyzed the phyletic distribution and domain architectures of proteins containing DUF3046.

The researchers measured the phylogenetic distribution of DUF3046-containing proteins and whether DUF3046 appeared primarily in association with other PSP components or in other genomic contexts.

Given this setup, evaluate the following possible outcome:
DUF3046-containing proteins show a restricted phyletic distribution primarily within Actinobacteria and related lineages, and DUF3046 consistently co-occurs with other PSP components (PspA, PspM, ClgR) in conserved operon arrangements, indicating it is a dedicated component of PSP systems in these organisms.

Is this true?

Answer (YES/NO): NO